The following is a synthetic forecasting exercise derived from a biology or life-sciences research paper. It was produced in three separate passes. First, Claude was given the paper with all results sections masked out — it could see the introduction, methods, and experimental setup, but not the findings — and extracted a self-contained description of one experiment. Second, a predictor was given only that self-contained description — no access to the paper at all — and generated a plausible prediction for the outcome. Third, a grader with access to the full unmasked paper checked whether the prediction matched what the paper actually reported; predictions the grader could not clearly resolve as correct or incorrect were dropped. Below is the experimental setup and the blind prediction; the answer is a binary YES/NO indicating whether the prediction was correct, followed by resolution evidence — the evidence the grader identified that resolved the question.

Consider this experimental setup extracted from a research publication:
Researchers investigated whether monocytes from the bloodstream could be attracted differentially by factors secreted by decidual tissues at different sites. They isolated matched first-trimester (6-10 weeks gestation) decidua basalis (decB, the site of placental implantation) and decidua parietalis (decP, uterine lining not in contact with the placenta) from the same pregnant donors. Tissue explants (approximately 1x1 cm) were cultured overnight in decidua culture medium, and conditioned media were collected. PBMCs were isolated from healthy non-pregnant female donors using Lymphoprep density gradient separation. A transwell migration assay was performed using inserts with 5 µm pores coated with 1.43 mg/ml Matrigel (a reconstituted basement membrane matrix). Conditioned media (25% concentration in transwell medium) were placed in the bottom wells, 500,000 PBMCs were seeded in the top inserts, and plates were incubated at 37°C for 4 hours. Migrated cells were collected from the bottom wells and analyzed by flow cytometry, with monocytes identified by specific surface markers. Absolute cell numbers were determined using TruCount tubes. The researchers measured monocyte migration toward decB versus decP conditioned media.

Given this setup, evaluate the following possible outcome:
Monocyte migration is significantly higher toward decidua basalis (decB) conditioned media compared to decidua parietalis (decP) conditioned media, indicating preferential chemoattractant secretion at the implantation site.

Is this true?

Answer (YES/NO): NO